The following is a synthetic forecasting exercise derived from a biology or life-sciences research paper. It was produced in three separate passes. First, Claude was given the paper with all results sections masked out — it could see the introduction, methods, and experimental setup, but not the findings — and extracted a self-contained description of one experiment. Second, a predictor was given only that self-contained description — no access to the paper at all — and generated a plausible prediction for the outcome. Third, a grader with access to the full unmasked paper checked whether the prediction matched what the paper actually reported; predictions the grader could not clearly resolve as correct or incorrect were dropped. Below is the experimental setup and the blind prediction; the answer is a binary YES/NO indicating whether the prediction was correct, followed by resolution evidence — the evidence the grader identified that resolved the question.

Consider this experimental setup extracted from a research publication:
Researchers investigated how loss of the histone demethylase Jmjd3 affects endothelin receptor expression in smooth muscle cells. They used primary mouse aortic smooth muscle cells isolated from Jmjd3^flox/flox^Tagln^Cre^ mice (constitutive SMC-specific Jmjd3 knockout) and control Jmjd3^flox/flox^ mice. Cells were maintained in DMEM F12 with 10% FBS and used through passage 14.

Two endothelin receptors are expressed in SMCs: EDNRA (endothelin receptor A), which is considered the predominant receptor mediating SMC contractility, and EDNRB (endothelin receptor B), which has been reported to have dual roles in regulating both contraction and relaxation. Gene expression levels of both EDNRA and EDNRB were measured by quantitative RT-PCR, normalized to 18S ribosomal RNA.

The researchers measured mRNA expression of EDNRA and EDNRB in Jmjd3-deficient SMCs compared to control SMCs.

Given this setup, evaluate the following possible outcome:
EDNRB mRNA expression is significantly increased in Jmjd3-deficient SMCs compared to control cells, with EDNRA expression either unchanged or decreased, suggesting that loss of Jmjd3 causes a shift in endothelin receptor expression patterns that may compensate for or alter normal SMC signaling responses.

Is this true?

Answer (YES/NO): NO